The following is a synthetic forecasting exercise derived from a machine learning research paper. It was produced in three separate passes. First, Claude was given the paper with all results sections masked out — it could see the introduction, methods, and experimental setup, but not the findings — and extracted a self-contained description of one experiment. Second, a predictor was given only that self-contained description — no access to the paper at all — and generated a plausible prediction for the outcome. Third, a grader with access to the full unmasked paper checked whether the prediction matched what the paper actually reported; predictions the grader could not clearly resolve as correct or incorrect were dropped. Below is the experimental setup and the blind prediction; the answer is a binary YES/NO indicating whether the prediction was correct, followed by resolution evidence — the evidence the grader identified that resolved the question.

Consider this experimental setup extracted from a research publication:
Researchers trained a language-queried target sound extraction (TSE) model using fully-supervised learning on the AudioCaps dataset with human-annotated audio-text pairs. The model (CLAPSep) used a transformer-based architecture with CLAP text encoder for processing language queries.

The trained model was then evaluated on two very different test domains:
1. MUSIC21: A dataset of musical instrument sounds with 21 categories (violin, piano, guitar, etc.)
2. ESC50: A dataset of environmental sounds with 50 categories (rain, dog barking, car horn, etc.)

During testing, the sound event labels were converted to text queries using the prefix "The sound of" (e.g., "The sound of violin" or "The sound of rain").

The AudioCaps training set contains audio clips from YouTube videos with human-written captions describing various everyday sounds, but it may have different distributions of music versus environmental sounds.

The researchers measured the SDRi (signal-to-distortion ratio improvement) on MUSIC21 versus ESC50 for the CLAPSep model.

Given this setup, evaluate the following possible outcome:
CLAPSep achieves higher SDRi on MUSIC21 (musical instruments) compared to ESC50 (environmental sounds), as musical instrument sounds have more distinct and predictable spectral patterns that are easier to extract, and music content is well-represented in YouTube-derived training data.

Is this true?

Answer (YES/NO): NO